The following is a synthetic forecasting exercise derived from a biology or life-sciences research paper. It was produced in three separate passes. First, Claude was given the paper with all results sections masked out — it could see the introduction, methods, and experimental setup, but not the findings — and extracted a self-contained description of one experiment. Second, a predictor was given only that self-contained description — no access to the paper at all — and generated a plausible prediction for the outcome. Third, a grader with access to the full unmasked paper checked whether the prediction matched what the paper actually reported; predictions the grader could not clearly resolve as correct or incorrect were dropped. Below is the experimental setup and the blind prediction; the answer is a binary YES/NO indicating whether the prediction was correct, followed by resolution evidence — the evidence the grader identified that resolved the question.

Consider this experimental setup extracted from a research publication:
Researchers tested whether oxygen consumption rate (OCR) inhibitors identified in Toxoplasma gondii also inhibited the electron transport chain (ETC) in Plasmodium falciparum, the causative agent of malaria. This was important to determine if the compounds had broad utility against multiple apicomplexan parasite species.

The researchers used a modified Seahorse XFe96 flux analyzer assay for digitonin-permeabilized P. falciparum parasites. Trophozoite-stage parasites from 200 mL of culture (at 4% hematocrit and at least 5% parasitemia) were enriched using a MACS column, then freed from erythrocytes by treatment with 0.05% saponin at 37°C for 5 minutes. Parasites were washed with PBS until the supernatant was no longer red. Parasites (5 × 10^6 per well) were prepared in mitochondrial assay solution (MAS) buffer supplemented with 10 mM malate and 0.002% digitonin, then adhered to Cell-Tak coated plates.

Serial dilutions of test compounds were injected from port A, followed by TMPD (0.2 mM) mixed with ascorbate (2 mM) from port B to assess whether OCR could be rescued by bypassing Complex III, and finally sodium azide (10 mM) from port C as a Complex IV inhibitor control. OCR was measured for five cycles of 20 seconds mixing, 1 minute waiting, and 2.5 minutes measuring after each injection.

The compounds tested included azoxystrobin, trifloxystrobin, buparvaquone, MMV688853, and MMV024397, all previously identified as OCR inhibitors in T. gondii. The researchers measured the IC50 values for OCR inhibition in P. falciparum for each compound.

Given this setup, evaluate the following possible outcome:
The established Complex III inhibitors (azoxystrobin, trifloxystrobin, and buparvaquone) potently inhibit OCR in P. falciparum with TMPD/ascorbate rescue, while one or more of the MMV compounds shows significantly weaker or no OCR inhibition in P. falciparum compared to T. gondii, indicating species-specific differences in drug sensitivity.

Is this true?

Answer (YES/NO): YES